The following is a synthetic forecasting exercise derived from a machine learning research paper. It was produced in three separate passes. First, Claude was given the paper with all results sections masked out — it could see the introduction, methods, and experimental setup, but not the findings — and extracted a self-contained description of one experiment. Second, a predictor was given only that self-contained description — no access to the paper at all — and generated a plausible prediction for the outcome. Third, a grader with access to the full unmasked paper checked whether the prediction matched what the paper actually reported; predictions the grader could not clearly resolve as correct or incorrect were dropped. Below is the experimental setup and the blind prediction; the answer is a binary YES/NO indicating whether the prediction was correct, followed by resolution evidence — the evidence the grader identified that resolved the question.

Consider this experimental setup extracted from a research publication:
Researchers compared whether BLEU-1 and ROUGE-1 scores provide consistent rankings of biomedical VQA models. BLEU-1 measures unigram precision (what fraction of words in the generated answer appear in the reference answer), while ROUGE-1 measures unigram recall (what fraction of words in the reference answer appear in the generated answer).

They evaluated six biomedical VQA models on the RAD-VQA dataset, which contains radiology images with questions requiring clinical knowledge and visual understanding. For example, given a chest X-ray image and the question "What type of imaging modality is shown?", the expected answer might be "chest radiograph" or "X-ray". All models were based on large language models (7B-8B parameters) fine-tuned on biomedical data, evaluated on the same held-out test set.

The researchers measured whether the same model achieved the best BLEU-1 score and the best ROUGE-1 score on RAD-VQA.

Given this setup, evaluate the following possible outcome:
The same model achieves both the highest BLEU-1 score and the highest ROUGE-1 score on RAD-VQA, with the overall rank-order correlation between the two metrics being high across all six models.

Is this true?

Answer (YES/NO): NO